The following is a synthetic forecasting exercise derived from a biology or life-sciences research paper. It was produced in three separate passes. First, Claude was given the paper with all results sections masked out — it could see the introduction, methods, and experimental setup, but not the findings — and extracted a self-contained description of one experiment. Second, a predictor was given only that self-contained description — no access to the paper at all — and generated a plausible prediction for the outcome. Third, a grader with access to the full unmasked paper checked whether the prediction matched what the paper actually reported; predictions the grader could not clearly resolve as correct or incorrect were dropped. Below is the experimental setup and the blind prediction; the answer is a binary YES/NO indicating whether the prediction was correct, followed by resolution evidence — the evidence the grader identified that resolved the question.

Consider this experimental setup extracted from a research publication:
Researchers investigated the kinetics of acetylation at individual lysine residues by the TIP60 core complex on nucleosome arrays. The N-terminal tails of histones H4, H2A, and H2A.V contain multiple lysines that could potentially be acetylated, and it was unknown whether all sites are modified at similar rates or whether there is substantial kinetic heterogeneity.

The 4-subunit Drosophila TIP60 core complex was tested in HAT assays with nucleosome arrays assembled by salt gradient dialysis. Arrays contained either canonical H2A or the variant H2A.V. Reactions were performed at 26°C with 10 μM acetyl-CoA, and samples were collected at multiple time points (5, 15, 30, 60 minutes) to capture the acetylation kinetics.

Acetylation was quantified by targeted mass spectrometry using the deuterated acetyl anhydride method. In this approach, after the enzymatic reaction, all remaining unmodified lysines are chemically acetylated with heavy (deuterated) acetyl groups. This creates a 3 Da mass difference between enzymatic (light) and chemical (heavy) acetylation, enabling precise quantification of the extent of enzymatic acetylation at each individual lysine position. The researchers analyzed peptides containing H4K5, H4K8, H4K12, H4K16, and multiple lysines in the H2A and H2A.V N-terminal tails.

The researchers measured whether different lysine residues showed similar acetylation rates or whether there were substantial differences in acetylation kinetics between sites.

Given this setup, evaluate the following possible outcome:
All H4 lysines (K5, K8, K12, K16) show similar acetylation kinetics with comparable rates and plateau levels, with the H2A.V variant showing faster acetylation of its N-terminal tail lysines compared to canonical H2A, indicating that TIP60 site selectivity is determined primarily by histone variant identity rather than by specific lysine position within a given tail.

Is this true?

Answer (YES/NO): NO